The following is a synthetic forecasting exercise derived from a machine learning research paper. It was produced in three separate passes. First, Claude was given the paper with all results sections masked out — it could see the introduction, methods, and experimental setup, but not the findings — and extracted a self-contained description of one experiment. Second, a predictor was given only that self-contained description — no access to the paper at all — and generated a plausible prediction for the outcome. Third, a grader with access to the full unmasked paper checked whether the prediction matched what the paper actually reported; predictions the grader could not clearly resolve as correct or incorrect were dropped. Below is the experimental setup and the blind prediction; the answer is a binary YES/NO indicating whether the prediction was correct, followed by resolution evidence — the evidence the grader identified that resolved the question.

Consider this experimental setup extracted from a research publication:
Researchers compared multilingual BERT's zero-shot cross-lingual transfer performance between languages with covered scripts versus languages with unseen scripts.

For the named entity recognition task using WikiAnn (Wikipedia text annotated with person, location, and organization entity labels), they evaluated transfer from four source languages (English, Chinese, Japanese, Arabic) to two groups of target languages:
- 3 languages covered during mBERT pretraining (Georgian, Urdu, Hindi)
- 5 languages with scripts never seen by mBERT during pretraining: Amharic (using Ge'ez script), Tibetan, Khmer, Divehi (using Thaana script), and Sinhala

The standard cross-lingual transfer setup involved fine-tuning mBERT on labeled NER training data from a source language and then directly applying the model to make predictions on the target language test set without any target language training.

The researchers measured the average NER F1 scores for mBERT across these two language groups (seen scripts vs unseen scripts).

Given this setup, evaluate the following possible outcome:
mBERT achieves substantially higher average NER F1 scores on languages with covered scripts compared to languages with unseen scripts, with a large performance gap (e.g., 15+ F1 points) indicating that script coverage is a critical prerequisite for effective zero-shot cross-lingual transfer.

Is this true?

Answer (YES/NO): YES